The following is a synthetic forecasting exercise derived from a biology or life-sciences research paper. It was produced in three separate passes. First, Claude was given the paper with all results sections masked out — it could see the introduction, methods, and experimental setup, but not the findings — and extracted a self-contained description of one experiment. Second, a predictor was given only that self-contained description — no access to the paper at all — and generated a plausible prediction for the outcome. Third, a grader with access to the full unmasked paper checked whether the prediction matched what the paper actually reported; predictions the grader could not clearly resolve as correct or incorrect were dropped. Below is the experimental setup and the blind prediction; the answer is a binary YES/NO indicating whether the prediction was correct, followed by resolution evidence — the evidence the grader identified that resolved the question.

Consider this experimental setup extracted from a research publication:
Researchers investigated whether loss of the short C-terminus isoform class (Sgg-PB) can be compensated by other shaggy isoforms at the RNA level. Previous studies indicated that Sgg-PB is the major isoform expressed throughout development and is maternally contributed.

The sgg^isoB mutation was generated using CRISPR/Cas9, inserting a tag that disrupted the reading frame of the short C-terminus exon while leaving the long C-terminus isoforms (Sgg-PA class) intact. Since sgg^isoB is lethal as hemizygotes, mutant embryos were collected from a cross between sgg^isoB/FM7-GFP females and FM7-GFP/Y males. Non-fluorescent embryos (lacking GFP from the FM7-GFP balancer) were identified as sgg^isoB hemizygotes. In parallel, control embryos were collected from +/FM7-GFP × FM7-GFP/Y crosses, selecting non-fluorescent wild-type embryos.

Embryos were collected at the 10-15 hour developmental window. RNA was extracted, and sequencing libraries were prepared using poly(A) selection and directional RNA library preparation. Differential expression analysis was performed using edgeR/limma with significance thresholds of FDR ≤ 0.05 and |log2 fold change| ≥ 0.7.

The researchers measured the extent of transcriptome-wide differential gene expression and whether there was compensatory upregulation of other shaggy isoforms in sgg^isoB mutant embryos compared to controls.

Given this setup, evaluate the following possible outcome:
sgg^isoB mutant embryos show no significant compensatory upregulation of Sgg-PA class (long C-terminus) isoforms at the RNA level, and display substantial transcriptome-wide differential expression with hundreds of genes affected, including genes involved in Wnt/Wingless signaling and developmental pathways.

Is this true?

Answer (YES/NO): NO